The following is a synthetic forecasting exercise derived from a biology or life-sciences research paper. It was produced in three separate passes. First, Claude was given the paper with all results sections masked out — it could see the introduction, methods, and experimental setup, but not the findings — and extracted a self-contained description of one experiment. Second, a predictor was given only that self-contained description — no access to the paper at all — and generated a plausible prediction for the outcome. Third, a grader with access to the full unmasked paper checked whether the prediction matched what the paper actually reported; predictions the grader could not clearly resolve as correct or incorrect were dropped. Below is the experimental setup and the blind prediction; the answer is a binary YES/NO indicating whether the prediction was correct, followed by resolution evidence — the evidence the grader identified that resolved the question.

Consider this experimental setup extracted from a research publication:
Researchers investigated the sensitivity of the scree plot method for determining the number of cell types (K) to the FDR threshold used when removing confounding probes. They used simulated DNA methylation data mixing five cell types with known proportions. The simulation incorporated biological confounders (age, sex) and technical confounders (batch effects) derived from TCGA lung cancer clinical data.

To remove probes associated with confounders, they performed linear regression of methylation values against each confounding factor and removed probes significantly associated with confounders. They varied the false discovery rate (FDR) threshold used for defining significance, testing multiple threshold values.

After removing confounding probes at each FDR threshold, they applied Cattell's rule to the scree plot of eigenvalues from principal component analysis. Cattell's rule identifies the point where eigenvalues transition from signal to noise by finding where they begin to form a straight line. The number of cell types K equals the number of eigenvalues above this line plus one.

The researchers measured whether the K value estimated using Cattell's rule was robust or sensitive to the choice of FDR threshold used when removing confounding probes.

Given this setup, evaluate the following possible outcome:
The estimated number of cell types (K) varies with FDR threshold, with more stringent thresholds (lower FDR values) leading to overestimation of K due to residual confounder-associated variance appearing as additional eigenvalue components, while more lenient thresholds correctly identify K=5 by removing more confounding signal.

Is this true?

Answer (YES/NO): NO